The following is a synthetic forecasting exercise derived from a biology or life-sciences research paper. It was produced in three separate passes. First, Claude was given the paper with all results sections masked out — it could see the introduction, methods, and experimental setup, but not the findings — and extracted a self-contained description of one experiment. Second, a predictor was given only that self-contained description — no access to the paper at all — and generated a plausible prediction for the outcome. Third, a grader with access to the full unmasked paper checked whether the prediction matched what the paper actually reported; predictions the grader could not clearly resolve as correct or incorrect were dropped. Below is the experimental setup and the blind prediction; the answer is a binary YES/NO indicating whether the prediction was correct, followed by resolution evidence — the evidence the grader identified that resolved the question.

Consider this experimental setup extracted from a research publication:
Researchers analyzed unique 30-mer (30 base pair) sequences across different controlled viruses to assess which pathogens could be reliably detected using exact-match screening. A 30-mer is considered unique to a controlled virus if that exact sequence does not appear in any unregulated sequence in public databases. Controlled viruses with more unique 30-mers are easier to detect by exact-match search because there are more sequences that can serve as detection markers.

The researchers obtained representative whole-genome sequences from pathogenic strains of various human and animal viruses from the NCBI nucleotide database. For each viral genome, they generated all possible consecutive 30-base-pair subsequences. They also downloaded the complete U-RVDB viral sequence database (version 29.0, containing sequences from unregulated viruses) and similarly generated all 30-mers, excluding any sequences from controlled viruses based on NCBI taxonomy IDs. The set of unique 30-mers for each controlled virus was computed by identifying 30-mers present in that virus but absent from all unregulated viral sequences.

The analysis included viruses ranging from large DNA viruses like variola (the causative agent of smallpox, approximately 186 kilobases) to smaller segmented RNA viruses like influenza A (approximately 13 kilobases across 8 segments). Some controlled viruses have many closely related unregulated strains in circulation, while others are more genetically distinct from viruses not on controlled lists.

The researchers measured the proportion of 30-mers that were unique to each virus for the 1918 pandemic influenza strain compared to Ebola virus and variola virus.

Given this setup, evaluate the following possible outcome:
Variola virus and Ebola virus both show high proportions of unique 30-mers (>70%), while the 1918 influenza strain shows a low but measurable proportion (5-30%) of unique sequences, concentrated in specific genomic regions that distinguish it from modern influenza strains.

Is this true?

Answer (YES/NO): NO